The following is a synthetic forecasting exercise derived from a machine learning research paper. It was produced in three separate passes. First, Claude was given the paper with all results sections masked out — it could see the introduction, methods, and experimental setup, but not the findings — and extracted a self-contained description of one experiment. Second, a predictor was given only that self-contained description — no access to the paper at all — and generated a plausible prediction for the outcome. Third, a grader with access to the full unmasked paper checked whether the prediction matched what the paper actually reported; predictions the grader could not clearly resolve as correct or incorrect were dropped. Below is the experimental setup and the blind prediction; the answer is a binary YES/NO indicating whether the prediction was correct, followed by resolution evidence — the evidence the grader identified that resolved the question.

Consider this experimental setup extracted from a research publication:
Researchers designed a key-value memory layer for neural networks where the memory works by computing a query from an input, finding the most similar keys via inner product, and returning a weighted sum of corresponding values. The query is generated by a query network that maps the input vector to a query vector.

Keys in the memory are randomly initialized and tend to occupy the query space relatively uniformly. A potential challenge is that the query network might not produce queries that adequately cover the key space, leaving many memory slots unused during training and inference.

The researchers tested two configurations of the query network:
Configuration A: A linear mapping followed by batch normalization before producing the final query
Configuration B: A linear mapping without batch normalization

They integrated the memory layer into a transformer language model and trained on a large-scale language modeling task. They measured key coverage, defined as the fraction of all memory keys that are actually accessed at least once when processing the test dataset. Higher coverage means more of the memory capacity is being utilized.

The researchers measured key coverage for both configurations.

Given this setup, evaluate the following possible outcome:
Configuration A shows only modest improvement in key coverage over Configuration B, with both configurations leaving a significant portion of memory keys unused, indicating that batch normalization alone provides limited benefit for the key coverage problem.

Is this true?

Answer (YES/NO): NO